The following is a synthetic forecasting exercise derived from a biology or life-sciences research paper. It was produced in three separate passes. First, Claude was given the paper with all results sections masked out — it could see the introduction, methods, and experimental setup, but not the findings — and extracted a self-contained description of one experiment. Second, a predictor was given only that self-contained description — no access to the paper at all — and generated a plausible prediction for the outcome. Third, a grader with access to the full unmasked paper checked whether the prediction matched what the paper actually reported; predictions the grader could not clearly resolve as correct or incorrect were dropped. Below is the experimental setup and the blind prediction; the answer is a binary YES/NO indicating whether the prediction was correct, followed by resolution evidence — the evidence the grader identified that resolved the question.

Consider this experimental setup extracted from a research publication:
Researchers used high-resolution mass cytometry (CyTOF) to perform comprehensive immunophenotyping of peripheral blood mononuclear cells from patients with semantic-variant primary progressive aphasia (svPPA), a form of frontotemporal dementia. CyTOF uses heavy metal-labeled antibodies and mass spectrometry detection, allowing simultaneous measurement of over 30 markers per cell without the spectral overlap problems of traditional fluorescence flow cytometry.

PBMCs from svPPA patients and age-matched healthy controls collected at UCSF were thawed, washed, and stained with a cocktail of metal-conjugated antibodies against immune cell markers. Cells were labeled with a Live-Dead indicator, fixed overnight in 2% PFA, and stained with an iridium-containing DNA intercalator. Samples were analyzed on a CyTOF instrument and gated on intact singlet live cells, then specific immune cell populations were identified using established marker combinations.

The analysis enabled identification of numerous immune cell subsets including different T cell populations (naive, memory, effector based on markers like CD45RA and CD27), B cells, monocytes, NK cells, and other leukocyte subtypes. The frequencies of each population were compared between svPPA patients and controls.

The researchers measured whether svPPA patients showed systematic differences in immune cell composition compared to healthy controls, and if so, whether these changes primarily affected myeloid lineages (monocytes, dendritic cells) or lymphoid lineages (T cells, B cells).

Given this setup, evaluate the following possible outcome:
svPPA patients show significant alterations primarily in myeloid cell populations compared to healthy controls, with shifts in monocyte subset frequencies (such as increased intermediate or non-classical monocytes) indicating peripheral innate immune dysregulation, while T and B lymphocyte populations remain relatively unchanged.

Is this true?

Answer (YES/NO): NO